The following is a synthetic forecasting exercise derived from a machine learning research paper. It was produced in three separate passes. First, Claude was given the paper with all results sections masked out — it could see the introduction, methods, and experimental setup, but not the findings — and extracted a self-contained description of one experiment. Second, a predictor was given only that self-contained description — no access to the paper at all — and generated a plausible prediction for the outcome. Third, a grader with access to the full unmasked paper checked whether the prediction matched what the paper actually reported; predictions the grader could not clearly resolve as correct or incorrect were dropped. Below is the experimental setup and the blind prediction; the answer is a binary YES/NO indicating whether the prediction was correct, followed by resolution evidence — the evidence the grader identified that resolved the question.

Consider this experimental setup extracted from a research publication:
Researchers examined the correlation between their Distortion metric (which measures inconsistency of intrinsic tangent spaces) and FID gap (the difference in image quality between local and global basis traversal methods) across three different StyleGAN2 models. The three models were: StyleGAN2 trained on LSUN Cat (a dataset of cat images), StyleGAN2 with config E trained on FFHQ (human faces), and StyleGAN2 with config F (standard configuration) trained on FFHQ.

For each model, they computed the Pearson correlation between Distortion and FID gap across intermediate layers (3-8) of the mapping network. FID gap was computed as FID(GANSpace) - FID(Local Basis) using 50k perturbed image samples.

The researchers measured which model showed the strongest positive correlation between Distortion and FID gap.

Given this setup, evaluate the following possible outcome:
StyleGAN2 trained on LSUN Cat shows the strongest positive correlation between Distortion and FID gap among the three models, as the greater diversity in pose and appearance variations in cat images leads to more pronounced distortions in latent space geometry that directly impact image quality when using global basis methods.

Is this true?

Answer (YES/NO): YES